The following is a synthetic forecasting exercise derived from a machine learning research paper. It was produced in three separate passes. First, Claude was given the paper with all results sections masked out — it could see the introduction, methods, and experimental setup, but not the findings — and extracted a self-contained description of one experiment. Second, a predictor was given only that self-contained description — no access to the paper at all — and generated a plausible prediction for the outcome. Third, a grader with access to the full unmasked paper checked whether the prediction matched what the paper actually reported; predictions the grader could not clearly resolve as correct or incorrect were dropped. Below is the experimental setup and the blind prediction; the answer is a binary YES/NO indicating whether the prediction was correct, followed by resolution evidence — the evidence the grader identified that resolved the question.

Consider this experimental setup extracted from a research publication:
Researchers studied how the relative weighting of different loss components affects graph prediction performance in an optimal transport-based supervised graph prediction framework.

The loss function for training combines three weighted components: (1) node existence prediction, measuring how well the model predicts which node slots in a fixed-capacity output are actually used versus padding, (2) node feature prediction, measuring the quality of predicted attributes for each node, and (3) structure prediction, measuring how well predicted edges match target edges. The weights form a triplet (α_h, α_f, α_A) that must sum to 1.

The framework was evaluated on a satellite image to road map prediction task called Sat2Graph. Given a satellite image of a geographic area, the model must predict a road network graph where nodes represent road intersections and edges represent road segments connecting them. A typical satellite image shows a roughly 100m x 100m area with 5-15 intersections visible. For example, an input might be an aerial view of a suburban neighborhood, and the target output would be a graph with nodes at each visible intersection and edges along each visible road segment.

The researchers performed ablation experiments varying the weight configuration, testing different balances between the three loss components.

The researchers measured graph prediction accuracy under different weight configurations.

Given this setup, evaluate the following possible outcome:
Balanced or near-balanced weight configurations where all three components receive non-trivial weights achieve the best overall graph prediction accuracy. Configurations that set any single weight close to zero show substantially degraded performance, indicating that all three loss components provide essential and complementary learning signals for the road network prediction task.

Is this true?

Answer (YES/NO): NO